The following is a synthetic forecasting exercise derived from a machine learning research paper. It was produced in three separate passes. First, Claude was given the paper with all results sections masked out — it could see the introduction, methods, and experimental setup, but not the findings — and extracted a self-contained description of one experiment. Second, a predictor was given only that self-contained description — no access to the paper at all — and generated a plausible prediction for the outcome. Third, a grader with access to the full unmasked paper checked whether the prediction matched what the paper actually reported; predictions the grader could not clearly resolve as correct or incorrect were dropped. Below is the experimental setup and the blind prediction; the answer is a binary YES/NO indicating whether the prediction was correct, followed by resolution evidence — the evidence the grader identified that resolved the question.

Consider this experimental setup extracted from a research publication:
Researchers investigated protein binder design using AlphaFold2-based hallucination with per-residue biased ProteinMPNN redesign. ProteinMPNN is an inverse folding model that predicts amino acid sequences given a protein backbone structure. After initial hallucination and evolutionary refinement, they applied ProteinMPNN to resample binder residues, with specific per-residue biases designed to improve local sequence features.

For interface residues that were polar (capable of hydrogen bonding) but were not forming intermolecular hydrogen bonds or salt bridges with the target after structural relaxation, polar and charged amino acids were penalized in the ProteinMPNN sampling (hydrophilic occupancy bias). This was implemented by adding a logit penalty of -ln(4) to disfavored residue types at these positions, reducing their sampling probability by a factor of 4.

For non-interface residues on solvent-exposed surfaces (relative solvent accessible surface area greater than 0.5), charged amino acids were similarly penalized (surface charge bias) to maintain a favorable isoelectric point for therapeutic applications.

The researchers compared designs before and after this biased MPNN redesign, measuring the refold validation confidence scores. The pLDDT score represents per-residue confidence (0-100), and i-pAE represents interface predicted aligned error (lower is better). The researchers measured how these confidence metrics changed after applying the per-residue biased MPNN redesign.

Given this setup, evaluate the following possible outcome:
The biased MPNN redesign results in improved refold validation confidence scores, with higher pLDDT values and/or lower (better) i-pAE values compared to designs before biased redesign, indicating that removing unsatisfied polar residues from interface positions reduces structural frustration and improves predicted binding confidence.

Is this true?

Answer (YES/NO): NO